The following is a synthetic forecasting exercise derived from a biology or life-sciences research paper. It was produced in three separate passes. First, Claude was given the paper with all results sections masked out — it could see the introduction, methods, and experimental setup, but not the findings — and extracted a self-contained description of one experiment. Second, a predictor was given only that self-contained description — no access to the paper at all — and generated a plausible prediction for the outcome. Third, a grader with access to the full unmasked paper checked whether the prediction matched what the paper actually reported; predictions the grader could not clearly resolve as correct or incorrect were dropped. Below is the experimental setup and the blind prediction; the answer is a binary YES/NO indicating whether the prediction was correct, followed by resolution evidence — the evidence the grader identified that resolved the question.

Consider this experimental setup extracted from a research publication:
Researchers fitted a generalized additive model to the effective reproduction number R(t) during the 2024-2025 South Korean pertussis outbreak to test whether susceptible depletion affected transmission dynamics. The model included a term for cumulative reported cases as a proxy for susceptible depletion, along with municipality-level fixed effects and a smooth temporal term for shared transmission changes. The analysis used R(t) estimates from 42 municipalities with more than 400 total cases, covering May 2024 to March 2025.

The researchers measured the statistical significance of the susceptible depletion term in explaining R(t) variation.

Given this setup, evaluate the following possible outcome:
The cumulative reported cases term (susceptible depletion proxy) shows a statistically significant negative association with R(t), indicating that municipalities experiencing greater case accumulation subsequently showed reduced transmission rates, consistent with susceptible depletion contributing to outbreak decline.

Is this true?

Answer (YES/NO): YES